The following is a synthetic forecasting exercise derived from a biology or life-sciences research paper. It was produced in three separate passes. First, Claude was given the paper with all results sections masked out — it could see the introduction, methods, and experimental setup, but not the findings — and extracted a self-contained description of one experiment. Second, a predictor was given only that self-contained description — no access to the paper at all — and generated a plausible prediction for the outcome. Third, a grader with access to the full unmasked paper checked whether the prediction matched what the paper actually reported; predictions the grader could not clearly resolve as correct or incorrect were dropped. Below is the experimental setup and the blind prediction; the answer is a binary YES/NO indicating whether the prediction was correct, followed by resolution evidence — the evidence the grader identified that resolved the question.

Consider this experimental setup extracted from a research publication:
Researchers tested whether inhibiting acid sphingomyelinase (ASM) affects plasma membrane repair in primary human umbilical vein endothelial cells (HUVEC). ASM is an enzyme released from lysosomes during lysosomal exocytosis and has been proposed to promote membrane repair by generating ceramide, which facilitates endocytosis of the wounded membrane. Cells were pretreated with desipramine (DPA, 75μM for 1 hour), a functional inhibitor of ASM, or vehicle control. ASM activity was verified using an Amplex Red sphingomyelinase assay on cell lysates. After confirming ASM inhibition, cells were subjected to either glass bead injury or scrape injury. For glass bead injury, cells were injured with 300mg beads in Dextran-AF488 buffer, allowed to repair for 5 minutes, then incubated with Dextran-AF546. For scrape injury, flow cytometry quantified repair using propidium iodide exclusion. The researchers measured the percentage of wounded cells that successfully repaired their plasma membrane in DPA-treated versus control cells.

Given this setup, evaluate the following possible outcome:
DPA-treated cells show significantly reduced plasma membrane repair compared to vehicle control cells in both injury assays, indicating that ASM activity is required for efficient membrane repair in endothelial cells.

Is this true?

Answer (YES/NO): NO